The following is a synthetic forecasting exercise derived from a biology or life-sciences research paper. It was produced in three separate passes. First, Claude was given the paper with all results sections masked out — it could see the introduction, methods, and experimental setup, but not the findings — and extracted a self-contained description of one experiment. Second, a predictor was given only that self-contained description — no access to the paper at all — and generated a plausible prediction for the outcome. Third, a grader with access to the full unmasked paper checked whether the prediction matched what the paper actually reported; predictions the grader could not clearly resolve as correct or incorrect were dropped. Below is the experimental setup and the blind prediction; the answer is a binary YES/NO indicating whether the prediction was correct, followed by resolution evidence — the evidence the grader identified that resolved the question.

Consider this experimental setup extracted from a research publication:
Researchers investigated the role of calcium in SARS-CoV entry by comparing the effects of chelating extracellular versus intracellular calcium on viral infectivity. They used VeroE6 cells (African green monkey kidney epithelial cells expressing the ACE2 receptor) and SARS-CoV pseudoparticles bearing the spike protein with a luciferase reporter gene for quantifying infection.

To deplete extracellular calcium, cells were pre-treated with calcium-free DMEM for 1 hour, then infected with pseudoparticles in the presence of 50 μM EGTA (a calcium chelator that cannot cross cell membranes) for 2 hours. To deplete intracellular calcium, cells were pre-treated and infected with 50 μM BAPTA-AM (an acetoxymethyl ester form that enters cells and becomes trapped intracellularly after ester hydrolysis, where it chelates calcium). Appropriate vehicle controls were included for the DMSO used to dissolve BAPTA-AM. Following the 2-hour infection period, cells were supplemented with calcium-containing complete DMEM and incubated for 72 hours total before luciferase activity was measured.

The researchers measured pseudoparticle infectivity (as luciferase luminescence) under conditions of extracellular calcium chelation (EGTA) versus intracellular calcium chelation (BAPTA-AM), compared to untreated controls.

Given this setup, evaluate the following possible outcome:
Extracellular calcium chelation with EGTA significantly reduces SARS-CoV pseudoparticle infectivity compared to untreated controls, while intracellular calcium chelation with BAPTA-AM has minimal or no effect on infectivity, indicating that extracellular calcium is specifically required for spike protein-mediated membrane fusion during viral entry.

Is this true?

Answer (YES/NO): NO